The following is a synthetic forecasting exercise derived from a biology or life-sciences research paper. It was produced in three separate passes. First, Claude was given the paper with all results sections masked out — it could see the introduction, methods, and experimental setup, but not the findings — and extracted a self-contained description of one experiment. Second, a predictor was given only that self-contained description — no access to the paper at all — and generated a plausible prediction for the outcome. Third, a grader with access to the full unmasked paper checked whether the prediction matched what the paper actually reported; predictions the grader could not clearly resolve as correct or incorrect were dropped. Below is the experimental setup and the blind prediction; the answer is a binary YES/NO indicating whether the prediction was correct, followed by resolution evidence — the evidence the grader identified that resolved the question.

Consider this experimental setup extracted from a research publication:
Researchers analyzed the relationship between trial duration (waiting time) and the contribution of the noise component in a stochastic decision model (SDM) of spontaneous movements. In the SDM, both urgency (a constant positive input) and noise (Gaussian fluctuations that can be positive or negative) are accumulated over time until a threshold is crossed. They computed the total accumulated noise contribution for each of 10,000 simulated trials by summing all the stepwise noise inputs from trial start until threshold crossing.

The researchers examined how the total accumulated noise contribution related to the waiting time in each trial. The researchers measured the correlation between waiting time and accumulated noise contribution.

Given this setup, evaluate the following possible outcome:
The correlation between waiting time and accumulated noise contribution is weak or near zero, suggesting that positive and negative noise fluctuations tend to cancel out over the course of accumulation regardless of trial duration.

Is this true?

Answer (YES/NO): NO